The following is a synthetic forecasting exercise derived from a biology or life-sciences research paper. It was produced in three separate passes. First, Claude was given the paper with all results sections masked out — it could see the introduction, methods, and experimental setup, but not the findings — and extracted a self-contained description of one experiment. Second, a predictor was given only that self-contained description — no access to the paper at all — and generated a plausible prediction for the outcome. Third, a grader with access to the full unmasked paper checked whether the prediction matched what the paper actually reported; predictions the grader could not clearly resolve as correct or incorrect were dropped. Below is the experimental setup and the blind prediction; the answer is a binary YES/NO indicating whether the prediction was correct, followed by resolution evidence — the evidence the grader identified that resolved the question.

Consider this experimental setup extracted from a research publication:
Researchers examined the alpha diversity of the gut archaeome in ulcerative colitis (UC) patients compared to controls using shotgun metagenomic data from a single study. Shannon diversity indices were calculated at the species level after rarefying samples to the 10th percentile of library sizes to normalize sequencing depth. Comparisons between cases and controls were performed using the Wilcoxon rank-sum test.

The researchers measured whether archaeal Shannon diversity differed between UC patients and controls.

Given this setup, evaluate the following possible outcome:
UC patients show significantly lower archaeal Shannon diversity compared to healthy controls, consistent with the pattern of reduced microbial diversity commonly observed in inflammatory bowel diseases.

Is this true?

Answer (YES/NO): YES